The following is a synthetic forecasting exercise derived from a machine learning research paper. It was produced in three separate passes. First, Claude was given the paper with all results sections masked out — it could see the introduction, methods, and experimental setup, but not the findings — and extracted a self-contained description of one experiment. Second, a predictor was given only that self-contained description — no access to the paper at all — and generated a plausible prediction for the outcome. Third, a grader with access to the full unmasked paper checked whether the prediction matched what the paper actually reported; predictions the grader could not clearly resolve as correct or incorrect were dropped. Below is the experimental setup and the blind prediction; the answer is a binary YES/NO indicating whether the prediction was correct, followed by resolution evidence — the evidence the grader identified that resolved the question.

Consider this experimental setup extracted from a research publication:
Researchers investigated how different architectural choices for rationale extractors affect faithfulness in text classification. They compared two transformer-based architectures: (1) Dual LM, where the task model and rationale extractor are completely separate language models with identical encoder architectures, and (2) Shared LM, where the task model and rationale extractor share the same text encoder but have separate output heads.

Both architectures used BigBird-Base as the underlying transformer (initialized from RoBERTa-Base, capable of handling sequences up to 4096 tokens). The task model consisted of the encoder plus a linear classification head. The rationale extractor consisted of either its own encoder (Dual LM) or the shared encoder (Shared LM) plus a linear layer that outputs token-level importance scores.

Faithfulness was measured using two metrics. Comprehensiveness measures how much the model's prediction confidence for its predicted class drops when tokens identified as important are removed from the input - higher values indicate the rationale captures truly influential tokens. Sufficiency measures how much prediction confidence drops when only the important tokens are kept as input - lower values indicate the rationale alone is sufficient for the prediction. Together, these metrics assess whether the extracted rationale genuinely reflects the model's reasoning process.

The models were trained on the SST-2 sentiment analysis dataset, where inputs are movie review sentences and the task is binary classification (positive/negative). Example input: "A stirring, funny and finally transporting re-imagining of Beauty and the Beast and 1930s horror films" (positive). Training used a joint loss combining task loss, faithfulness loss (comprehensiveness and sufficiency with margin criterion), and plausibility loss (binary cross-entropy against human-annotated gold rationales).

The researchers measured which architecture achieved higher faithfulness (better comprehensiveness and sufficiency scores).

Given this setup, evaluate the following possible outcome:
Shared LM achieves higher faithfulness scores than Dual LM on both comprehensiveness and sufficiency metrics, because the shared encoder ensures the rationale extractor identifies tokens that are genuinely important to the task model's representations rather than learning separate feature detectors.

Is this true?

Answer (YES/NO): NO